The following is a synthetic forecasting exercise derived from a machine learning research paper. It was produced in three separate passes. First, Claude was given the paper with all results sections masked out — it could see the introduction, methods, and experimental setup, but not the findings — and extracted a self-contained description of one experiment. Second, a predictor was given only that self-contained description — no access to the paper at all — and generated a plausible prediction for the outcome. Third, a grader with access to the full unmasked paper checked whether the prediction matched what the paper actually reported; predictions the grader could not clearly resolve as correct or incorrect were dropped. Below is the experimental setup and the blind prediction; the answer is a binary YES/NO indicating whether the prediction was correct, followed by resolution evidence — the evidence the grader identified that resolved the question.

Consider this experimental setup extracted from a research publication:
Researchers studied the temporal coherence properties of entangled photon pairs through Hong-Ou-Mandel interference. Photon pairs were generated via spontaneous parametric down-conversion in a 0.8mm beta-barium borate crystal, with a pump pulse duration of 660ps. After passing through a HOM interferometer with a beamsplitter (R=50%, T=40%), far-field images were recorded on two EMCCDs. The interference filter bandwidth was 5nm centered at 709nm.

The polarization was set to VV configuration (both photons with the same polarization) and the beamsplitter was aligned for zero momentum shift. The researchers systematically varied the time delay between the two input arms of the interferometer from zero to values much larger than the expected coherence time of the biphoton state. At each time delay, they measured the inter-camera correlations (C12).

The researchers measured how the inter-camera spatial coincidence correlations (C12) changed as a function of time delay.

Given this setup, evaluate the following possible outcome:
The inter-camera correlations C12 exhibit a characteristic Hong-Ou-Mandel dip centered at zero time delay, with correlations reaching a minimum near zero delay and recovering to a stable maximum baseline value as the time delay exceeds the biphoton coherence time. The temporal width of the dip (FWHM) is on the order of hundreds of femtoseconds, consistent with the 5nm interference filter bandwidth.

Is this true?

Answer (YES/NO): YES